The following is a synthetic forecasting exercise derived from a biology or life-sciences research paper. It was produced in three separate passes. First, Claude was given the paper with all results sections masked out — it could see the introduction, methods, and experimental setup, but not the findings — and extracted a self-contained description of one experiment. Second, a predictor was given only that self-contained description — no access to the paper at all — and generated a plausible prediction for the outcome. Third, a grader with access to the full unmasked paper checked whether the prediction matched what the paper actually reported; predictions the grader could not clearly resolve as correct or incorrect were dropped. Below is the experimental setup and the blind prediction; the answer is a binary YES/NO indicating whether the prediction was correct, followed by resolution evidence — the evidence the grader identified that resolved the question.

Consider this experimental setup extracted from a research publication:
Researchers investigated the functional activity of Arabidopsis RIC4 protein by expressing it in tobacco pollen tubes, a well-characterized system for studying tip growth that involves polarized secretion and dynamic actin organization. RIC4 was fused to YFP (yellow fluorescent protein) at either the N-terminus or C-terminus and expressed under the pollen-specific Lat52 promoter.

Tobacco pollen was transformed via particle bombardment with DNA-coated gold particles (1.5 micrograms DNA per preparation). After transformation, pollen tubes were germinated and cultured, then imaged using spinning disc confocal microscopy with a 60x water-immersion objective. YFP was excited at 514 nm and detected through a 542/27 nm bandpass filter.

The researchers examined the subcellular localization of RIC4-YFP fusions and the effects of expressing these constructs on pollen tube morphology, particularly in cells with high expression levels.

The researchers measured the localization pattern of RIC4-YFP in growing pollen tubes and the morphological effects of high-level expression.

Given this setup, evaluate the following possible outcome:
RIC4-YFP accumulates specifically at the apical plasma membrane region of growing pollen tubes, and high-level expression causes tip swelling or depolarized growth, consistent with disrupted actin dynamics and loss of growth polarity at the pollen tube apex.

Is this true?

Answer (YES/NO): YES